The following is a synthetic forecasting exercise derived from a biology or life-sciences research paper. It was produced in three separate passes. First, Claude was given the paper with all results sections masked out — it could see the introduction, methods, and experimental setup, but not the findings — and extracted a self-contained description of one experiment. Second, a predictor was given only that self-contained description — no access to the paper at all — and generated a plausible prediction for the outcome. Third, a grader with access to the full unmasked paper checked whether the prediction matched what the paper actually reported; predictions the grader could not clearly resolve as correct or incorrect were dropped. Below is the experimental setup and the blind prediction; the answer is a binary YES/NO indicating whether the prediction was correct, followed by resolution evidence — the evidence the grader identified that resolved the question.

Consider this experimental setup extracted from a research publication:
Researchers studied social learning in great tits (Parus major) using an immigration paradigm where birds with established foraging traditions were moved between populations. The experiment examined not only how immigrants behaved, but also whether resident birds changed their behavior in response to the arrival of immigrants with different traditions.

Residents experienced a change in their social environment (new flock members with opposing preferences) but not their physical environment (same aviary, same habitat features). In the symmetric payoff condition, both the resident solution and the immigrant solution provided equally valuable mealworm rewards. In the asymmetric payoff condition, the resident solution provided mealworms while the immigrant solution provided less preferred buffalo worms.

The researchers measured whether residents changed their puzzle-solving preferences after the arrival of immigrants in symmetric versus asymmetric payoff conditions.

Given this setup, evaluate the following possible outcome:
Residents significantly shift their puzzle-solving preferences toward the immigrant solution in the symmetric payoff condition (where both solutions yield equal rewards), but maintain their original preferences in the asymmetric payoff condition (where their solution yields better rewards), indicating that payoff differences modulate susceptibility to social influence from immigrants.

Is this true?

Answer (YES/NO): YES